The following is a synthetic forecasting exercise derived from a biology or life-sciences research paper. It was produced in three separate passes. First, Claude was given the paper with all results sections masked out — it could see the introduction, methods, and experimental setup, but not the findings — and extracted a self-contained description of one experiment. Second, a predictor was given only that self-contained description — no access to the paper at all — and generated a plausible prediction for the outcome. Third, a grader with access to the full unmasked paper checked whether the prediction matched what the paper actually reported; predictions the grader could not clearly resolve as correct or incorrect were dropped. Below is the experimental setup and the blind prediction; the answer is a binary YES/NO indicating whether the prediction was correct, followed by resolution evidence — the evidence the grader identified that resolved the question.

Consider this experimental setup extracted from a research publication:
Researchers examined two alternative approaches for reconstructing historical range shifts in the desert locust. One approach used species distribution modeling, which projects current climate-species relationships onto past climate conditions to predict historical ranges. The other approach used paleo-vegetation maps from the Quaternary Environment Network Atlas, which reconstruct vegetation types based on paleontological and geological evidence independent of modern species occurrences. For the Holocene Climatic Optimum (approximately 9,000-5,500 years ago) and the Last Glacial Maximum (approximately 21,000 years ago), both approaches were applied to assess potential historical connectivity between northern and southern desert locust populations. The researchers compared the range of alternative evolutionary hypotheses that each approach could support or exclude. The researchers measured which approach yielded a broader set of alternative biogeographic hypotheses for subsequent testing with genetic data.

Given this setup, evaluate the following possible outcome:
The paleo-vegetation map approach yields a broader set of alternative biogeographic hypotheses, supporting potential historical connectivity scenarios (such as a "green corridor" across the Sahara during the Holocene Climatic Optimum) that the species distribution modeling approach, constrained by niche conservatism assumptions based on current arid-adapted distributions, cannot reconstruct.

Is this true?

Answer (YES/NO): NO